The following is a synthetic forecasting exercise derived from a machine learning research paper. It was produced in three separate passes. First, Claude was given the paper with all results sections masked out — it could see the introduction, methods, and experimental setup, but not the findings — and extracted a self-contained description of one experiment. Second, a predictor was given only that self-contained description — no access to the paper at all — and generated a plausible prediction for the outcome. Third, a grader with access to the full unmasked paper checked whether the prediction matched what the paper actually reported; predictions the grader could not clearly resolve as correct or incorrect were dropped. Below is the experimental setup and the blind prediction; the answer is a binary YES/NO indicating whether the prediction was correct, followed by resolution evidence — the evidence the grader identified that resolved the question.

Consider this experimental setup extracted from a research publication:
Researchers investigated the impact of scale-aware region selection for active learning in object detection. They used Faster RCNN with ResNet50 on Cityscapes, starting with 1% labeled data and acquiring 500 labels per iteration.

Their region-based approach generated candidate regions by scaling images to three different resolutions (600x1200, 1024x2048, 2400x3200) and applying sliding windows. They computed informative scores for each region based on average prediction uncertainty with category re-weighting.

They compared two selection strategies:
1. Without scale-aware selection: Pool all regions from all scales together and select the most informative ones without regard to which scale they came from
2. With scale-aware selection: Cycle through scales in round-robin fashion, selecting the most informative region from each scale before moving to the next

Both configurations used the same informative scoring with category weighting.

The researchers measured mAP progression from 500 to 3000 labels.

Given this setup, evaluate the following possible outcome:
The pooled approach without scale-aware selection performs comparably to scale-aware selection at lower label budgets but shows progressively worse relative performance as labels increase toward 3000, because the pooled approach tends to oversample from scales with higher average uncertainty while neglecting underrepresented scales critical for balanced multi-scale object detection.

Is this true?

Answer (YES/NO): NO